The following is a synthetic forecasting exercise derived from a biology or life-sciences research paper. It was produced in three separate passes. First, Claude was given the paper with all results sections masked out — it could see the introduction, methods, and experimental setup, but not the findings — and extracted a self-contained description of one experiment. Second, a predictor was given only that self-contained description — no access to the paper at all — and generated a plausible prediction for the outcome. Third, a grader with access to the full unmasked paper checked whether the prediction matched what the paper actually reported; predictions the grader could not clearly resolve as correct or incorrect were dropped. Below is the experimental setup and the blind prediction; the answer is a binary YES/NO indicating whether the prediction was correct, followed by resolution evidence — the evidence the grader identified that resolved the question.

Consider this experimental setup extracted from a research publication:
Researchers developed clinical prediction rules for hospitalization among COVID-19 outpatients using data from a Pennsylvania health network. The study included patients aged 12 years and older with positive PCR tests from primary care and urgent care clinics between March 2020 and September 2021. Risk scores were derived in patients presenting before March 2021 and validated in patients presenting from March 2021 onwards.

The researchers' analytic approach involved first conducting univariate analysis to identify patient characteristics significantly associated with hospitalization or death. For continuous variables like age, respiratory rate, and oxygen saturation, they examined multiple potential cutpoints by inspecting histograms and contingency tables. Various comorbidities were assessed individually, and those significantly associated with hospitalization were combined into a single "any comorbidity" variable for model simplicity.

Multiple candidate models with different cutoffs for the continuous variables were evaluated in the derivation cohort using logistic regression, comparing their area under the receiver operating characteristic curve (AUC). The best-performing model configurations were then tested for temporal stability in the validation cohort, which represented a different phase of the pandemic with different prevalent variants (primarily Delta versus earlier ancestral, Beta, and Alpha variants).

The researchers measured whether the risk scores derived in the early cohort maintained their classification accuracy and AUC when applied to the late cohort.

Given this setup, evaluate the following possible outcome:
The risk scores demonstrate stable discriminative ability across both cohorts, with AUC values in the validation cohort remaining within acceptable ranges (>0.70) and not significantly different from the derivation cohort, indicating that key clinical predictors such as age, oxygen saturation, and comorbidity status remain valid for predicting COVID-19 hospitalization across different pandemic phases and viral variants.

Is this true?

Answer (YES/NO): YES